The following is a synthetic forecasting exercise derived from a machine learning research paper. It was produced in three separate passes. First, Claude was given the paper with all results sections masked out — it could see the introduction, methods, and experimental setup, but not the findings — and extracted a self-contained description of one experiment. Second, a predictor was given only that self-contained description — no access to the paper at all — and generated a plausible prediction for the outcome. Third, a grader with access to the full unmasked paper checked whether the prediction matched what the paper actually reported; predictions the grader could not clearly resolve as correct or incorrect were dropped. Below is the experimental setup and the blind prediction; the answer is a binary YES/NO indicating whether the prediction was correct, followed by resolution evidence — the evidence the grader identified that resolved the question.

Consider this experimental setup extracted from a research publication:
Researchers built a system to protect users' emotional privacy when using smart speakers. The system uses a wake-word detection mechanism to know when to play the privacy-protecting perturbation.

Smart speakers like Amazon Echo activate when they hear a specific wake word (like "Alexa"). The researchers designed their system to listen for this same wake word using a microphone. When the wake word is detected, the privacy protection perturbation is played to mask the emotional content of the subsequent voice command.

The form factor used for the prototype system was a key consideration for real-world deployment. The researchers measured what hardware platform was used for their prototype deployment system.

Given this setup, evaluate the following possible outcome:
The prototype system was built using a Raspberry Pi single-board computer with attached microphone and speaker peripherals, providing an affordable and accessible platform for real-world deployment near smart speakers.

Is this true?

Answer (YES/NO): YES